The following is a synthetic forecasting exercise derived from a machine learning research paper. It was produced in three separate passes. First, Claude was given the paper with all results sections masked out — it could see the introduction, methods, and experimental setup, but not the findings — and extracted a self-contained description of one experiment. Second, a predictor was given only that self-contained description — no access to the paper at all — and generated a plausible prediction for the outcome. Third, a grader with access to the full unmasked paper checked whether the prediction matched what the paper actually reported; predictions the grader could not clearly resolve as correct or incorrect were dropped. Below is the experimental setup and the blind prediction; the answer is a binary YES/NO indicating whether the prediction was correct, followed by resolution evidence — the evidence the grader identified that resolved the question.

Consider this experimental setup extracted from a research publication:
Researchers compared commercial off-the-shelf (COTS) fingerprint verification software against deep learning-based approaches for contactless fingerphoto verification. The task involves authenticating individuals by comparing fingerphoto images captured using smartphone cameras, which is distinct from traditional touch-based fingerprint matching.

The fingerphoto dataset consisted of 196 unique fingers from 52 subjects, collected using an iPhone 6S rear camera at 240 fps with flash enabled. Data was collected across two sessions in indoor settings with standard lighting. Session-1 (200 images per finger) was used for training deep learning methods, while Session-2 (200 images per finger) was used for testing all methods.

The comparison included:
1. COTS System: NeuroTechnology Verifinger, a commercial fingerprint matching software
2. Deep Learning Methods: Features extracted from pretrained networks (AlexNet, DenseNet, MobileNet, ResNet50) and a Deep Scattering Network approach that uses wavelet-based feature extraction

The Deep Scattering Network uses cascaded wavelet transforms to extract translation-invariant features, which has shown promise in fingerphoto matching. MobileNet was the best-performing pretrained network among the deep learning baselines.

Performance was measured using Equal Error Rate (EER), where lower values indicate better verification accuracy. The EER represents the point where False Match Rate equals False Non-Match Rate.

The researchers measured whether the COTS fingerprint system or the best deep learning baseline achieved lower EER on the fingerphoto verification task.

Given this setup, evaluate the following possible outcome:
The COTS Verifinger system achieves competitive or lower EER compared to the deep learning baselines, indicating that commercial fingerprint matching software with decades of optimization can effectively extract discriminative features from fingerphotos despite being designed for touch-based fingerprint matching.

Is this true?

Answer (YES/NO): YES